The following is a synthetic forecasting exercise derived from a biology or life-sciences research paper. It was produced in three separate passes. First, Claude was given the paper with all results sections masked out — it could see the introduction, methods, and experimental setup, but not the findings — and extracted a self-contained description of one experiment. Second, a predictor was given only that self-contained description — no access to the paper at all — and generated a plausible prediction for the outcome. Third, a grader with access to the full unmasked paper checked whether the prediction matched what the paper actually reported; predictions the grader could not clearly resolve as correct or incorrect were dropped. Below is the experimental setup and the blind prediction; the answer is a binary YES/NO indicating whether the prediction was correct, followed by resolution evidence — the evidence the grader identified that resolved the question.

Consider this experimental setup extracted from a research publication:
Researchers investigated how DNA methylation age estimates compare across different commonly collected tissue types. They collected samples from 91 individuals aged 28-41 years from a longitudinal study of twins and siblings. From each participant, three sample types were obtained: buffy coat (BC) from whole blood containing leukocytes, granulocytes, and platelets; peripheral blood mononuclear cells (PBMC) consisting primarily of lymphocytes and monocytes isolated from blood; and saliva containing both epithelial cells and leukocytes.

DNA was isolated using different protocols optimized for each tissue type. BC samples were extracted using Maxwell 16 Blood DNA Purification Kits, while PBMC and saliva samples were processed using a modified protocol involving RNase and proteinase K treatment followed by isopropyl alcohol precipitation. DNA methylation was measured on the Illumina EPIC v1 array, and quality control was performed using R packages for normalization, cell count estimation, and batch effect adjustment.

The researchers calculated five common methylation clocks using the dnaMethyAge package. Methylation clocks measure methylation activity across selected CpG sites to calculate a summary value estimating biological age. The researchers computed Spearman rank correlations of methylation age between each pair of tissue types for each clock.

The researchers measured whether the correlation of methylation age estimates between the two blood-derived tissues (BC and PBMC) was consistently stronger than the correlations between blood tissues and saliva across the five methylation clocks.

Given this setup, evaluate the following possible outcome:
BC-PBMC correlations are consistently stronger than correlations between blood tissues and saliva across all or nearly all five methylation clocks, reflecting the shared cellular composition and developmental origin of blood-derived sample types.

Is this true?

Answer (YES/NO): YES